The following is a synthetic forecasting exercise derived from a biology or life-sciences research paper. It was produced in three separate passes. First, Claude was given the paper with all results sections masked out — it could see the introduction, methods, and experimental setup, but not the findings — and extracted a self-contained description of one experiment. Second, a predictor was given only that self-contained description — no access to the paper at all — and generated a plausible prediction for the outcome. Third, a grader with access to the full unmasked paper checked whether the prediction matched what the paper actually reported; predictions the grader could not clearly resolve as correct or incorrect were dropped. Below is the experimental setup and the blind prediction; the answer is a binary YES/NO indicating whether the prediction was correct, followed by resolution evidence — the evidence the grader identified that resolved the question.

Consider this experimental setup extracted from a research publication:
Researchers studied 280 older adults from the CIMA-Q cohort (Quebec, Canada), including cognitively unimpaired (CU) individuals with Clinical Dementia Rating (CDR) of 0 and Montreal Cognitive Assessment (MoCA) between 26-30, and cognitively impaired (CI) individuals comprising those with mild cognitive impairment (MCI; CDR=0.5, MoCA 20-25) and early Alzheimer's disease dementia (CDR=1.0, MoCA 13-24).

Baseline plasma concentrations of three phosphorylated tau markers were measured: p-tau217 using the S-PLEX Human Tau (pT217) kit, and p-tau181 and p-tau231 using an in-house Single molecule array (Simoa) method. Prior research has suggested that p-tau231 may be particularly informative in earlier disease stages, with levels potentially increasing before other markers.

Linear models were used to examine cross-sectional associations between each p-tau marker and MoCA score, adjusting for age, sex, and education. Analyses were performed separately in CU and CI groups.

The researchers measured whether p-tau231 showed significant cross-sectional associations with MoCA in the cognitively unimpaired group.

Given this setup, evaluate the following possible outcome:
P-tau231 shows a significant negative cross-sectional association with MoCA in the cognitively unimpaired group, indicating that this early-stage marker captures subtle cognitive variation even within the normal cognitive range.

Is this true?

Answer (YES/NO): NO